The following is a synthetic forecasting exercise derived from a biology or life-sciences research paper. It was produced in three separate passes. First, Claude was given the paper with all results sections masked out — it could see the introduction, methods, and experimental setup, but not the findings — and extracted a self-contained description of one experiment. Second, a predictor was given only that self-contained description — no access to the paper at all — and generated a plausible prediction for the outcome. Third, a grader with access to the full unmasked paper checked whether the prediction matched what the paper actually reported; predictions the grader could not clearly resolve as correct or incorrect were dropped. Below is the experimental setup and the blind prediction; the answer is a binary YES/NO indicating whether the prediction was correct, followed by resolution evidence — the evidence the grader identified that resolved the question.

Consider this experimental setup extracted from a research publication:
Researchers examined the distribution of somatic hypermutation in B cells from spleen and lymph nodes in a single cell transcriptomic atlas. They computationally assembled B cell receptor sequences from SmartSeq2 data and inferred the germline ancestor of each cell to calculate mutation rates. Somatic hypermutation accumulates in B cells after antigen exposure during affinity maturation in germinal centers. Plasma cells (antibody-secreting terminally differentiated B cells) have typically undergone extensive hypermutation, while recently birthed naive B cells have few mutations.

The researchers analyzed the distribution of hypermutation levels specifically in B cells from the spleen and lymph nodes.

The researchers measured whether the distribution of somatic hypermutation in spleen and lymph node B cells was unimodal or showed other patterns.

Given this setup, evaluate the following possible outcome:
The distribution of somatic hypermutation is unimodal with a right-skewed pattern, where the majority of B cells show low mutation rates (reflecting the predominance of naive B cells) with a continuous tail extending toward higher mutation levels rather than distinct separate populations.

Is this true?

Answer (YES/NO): NO